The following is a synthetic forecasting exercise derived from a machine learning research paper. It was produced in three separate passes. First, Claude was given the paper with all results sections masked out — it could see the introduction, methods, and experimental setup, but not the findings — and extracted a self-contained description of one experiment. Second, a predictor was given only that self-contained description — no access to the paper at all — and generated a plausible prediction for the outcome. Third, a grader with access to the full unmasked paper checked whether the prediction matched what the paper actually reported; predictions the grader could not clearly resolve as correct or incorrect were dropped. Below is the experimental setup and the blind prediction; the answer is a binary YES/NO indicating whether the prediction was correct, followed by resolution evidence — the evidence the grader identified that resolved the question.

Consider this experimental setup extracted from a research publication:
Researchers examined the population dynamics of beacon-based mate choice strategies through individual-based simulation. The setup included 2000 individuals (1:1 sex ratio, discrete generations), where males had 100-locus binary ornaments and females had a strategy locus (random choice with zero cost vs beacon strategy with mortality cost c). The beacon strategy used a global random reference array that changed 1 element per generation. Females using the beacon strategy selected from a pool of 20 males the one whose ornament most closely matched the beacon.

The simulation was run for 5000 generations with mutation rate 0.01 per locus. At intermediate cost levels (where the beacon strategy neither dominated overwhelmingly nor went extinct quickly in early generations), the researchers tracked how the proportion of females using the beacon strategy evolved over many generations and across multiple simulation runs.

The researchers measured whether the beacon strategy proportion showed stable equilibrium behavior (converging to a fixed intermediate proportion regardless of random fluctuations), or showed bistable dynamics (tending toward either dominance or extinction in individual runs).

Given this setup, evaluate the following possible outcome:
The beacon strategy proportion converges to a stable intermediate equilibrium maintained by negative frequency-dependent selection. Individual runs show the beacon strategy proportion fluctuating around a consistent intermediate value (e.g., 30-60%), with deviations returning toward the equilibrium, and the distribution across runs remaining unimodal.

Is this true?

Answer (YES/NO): NO